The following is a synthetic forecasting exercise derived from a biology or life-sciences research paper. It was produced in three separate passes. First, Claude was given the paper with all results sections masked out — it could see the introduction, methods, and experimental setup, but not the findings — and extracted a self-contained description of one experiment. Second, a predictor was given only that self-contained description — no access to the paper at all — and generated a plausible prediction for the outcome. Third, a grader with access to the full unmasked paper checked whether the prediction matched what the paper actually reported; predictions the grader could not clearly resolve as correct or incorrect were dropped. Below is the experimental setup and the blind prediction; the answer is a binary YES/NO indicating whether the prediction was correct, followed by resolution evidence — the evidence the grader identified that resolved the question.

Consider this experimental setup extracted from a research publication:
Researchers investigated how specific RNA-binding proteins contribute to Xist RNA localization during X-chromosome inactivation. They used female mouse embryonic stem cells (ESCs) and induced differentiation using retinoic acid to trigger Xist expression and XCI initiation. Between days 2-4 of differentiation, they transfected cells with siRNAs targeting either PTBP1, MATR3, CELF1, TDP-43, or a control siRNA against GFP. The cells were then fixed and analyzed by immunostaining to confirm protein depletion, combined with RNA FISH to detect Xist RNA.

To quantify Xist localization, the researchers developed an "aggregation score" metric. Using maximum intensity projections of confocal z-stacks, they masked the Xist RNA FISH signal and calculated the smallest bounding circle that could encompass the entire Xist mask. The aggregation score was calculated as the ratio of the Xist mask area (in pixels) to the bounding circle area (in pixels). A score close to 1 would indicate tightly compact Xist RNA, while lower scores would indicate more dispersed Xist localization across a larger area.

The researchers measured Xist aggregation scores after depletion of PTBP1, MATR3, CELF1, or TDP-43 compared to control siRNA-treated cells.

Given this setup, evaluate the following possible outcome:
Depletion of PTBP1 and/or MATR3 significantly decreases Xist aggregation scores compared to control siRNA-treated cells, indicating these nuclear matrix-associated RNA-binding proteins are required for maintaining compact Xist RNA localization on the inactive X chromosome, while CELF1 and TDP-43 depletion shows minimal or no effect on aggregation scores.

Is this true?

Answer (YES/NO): NO